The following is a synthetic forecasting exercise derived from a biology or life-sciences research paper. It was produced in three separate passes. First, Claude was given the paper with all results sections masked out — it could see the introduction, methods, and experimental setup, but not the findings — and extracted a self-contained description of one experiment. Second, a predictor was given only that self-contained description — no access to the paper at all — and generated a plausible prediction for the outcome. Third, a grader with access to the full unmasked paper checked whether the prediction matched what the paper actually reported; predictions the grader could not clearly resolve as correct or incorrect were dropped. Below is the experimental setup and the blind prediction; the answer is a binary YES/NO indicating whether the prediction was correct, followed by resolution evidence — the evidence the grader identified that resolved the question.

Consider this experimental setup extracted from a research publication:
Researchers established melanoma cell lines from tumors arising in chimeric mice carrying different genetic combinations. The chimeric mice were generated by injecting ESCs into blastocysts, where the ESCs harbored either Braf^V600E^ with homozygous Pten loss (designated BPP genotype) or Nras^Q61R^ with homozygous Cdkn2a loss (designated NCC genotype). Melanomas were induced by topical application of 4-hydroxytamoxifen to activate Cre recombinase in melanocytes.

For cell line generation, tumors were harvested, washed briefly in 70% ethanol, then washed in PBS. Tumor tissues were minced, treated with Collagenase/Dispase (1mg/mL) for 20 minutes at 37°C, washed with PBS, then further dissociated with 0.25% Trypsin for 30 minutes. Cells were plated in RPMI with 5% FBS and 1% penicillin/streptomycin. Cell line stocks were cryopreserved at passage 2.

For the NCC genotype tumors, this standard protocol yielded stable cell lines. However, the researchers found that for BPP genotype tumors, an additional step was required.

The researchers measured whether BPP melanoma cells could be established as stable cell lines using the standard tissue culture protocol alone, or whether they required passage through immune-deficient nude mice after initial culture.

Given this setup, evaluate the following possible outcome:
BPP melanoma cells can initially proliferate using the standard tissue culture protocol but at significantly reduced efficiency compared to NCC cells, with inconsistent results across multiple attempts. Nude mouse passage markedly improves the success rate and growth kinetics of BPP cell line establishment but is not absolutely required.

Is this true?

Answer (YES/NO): NO